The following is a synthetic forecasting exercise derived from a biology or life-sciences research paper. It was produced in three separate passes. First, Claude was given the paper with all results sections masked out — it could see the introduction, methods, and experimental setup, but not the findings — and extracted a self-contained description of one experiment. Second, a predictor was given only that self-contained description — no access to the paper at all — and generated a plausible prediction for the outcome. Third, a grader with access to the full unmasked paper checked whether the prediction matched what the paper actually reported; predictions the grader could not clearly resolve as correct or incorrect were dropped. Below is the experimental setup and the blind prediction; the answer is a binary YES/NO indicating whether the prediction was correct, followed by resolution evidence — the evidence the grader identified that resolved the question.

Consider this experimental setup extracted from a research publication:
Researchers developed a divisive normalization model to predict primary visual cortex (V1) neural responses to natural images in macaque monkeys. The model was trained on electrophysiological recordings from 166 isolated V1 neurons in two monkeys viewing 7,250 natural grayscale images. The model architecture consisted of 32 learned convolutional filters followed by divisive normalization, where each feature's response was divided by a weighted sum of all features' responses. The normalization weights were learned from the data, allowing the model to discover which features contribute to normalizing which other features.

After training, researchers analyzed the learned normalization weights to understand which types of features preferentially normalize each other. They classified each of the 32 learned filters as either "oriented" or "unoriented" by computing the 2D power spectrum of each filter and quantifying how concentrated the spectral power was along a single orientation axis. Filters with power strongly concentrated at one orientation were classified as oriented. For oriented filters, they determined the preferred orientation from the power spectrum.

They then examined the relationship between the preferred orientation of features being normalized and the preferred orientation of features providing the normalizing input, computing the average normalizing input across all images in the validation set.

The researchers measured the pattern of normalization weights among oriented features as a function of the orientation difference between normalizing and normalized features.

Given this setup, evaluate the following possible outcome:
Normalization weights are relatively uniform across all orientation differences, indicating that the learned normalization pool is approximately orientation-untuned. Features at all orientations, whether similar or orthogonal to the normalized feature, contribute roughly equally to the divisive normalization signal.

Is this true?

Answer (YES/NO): NO